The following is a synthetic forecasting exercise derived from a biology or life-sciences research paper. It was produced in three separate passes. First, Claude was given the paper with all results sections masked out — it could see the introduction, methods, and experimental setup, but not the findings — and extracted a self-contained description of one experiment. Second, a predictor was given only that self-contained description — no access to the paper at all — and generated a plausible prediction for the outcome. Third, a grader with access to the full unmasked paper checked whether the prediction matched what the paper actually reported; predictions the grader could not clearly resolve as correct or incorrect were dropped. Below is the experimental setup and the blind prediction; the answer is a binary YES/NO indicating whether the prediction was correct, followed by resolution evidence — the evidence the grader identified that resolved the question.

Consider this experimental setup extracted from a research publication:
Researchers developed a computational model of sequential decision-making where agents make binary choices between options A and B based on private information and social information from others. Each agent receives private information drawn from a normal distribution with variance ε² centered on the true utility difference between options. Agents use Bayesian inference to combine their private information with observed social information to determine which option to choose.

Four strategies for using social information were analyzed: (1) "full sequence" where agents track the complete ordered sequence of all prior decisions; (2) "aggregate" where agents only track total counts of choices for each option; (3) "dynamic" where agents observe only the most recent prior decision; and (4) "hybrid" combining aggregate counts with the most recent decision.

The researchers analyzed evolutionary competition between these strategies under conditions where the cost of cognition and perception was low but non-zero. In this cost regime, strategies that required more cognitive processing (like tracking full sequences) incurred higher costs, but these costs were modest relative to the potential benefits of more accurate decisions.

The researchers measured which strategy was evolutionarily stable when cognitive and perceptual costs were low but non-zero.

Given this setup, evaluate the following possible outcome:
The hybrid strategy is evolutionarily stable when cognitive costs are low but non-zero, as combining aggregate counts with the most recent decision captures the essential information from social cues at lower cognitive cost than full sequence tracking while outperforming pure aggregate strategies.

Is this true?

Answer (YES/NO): YES